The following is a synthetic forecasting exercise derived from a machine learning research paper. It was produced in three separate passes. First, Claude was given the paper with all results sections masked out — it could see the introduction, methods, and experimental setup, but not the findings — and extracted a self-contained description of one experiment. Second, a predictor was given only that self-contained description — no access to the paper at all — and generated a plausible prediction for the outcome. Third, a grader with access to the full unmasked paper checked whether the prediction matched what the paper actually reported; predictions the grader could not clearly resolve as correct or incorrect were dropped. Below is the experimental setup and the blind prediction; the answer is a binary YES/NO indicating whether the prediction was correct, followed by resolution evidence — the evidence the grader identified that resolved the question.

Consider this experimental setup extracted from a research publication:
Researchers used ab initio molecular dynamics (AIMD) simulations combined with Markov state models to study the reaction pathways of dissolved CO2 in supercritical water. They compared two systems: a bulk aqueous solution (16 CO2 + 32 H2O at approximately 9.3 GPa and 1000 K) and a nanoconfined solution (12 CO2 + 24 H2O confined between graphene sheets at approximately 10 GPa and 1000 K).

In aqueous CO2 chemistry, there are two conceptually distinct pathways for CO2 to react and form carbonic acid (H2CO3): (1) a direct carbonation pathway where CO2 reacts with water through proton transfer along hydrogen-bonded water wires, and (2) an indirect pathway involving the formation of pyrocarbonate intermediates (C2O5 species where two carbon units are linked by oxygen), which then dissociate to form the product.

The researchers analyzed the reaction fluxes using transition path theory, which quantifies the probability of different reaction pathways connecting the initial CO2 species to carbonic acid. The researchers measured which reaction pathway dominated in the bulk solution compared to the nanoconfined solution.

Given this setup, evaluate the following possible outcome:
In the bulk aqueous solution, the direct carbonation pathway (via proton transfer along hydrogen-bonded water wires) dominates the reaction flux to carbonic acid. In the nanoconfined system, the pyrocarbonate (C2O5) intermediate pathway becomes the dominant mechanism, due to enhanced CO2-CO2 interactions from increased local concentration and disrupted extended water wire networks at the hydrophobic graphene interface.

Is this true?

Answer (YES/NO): YES